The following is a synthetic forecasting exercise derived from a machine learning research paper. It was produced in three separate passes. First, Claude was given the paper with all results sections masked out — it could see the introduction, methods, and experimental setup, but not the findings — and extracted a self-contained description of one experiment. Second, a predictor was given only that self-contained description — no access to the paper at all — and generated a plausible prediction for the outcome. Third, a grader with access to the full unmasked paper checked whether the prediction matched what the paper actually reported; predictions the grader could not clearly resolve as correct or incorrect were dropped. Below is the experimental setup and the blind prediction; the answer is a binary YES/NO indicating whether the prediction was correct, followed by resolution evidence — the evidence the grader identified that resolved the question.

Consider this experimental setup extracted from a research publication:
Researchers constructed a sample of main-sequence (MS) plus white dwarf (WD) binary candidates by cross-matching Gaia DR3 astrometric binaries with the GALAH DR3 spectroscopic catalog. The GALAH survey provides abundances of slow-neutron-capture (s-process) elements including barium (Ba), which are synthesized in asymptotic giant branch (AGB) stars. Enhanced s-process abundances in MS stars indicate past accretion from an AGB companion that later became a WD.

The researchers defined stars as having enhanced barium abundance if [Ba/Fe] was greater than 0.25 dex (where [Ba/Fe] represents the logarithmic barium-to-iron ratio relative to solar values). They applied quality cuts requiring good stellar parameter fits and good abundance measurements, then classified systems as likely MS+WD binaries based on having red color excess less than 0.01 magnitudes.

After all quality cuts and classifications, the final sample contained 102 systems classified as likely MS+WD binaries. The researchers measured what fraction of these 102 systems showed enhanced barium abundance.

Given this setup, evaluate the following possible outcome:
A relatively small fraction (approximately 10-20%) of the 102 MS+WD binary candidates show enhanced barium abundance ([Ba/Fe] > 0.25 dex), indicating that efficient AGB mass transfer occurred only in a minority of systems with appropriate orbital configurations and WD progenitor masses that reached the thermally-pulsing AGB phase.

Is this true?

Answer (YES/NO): NO